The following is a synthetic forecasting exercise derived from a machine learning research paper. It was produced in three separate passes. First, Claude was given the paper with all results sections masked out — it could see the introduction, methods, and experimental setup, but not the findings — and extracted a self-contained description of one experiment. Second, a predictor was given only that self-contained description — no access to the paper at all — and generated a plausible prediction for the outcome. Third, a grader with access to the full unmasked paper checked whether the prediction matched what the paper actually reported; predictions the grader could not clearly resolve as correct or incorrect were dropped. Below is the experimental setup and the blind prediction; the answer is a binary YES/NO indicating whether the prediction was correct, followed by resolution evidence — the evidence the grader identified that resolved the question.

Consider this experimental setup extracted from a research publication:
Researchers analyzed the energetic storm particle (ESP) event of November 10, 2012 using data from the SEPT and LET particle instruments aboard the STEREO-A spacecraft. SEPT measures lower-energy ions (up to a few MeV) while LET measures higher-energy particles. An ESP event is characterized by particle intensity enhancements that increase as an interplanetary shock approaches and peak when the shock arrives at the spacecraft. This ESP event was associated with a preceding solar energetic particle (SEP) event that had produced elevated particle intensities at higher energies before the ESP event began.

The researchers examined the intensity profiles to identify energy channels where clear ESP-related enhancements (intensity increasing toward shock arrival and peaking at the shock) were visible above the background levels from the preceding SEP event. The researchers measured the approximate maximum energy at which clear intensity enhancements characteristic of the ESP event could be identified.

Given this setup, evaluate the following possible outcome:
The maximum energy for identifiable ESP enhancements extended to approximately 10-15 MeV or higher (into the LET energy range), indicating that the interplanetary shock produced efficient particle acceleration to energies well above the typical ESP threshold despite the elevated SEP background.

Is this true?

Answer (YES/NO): NO